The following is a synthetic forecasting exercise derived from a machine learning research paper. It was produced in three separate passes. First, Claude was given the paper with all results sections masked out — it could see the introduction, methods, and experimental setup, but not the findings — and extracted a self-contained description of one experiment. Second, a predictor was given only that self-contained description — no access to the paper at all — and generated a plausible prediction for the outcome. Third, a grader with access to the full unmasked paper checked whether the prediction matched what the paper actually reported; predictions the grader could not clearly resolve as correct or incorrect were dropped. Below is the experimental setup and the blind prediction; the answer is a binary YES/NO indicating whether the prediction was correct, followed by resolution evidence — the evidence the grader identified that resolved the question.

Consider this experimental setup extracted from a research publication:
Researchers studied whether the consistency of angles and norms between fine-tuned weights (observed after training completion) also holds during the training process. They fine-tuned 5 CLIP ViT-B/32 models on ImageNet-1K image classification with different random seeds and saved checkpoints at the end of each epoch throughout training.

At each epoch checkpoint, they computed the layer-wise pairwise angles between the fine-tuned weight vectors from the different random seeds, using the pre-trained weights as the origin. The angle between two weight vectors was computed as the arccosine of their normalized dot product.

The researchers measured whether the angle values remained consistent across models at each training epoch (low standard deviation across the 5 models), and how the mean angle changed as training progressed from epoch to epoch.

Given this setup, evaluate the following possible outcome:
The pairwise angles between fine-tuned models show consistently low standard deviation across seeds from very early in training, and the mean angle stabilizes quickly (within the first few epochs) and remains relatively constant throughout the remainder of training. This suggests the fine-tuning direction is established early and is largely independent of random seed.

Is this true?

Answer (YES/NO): NO